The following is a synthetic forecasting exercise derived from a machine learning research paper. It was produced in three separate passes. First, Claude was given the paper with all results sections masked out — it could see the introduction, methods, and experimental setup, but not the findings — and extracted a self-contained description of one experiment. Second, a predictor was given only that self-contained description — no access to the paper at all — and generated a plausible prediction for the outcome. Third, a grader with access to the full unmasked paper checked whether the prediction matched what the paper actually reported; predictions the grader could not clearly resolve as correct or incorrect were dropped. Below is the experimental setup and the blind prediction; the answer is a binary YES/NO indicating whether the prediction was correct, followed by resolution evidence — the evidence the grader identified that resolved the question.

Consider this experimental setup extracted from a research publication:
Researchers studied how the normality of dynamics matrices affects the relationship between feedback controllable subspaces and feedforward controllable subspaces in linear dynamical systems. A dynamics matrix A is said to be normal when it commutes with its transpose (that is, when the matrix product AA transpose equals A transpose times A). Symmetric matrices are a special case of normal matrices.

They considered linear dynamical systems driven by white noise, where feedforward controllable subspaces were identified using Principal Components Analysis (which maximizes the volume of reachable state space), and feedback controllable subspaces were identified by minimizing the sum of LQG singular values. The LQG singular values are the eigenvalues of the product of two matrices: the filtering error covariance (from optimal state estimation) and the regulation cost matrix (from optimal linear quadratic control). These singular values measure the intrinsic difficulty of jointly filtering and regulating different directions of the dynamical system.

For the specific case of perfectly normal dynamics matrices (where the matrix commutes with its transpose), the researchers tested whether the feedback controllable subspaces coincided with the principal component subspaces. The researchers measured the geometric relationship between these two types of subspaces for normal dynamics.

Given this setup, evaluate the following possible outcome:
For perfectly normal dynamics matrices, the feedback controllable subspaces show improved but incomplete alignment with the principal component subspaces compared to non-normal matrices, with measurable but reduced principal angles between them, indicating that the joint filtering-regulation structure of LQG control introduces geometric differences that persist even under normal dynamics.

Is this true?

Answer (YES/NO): NO